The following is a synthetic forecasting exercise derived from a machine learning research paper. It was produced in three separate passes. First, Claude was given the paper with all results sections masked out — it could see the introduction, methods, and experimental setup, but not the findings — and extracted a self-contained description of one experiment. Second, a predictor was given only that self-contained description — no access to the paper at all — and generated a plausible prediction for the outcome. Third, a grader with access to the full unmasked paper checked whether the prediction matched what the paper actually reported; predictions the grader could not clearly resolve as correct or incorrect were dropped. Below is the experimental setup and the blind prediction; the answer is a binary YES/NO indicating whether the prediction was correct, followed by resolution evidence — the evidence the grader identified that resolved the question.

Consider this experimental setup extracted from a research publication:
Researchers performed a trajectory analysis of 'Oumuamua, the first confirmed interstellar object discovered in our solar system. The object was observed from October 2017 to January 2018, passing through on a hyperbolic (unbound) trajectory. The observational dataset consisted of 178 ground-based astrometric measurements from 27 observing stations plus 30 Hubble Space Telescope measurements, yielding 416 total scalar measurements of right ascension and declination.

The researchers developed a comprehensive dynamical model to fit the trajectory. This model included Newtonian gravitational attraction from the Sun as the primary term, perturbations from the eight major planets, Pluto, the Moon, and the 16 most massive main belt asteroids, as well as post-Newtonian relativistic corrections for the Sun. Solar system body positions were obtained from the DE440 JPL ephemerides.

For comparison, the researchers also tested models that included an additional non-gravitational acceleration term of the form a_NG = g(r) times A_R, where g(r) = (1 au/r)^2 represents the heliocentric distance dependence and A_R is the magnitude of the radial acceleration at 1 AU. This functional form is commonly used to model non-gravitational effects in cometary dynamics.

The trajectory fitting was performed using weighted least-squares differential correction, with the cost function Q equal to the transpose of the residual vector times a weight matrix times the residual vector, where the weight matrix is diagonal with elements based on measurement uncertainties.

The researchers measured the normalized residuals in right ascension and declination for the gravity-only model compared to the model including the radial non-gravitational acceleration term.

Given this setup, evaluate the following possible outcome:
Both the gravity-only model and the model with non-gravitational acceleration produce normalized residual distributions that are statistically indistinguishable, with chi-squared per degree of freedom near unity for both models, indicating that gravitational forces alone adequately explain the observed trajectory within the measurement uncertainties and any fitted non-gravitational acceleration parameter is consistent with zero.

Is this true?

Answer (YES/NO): NO